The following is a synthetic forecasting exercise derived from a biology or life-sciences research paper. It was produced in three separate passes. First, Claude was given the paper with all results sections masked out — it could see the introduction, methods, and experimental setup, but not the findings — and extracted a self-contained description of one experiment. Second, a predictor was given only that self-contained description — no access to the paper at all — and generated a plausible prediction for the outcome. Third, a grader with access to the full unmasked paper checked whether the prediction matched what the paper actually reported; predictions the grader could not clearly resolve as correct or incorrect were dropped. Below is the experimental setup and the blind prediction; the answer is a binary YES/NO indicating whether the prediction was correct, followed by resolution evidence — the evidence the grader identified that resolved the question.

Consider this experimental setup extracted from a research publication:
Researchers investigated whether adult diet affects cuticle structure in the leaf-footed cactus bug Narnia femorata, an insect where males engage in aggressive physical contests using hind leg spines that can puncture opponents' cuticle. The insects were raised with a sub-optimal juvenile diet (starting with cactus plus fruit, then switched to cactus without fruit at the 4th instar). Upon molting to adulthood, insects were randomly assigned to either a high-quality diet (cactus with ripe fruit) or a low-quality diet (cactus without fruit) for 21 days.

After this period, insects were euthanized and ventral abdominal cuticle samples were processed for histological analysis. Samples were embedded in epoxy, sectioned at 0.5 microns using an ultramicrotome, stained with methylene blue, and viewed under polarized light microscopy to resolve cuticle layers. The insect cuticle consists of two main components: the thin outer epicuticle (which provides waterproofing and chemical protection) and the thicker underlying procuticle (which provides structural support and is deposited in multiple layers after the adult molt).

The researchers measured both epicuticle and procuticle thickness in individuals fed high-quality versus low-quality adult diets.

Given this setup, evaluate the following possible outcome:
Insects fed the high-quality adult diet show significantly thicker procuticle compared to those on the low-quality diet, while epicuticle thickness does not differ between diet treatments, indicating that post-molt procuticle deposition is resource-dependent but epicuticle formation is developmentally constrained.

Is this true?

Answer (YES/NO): YES